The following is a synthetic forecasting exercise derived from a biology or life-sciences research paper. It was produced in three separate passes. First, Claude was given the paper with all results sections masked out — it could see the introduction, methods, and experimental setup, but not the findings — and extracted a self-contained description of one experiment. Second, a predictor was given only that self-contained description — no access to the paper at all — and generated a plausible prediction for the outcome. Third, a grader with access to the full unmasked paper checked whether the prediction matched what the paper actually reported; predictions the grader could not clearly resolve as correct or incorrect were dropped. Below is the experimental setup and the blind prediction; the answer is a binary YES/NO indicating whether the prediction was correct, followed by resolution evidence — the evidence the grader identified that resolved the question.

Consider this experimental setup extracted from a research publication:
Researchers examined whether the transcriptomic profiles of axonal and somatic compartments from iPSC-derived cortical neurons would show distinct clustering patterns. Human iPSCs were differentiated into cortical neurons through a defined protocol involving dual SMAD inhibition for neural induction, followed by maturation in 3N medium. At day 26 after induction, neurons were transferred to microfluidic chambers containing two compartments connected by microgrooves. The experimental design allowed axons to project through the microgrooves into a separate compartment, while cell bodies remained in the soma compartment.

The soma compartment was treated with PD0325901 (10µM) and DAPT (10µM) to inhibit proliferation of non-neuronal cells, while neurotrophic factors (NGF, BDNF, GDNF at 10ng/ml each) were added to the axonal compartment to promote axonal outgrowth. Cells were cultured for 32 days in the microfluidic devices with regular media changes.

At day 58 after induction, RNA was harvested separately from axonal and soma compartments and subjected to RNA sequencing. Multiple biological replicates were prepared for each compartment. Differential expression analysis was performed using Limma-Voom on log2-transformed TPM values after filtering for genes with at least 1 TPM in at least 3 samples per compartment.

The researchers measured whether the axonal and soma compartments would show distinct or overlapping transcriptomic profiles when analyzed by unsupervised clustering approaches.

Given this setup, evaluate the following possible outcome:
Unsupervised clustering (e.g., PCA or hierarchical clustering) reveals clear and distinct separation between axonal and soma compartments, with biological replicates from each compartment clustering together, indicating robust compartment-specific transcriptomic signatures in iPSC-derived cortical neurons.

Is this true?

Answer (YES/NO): YES